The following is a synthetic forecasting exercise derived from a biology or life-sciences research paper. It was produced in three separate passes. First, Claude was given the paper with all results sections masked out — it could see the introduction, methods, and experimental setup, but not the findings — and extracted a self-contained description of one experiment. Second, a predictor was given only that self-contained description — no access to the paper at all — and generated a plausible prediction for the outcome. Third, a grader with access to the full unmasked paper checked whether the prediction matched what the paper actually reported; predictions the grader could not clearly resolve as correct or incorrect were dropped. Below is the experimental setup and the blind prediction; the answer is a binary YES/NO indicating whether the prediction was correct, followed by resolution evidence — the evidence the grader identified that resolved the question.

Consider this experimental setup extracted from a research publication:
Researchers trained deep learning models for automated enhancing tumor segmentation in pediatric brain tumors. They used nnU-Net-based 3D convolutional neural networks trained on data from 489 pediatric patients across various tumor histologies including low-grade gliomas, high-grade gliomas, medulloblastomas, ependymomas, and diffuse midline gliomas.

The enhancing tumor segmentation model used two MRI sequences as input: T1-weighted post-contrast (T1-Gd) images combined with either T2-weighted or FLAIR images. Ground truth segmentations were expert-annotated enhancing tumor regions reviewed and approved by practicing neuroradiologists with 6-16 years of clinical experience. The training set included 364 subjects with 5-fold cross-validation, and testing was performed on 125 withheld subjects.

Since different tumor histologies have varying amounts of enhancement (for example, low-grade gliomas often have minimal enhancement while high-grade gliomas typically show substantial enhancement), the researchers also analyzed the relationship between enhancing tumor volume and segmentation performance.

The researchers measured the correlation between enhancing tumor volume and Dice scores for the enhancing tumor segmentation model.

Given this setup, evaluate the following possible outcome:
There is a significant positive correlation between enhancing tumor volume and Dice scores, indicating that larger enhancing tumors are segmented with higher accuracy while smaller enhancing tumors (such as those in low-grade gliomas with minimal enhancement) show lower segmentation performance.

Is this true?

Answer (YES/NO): NO